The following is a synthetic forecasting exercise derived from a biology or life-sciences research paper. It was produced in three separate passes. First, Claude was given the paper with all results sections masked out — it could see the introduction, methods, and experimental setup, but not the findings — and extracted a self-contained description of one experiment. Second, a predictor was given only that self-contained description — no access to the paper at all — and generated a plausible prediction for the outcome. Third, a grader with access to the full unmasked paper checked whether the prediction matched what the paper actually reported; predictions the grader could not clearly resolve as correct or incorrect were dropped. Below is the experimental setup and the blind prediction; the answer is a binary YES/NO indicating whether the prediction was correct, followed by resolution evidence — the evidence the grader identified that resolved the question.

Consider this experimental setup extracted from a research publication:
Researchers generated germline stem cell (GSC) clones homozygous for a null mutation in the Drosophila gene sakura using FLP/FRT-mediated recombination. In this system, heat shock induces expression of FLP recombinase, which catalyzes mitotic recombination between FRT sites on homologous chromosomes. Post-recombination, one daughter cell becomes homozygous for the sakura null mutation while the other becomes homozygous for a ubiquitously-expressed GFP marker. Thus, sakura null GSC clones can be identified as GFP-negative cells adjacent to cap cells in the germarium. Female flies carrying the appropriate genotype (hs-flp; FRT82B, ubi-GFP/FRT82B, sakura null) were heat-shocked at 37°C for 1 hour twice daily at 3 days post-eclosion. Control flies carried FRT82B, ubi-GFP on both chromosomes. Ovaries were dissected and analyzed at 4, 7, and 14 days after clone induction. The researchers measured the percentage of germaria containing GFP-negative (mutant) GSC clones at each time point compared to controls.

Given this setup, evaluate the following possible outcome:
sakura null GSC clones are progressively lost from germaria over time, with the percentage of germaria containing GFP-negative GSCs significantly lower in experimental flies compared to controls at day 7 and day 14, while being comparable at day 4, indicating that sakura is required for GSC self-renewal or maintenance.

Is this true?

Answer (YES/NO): NO